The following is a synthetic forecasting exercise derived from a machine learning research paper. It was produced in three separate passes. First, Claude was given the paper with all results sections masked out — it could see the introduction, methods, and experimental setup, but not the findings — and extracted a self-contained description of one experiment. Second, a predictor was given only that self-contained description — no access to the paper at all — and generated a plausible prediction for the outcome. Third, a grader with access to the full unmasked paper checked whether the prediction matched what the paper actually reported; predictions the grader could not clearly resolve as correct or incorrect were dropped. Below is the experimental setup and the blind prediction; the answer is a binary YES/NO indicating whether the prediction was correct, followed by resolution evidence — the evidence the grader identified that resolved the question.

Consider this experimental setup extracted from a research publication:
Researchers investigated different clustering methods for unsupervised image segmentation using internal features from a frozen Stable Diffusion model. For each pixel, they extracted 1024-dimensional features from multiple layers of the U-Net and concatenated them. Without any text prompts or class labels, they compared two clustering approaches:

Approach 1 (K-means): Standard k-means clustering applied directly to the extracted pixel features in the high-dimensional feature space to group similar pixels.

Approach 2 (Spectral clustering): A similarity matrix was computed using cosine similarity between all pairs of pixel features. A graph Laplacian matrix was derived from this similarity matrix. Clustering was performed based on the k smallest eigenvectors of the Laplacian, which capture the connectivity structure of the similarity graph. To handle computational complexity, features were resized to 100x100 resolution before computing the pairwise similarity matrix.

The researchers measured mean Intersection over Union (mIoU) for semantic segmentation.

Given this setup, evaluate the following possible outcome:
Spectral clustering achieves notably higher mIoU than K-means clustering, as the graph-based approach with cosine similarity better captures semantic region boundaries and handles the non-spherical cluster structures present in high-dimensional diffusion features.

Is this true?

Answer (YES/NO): YES